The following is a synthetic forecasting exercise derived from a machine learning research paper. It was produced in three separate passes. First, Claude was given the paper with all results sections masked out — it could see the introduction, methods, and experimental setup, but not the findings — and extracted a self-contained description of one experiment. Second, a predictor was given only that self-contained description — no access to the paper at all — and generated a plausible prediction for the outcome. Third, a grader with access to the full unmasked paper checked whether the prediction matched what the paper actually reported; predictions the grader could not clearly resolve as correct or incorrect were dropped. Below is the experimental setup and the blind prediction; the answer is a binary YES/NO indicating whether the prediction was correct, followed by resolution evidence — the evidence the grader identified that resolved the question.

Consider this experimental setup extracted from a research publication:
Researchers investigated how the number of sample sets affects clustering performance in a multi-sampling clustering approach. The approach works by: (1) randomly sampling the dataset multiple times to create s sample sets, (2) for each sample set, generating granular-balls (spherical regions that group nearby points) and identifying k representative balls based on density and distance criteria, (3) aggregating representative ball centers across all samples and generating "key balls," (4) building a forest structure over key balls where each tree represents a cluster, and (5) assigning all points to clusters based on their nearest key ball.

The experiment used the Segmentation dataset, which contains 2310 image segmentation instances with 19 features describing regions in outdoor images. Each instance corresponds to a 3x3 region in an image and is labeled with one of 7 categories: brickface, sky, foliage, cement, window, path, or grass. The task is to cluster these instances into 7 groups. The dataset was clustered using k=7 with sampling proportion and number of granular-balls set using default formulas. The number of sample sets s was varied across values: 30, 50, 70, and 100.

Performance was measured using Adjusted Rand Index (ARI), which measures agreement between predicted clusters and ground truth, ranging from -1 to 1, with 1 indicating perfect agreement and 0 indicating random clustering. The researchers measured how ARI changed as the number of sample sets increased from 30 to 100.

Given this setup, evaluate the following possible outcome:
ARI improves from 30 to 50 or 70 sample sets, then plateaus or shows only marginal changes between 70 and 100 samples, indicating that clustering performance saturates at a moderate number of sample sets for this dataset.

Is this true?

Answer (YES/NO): NO